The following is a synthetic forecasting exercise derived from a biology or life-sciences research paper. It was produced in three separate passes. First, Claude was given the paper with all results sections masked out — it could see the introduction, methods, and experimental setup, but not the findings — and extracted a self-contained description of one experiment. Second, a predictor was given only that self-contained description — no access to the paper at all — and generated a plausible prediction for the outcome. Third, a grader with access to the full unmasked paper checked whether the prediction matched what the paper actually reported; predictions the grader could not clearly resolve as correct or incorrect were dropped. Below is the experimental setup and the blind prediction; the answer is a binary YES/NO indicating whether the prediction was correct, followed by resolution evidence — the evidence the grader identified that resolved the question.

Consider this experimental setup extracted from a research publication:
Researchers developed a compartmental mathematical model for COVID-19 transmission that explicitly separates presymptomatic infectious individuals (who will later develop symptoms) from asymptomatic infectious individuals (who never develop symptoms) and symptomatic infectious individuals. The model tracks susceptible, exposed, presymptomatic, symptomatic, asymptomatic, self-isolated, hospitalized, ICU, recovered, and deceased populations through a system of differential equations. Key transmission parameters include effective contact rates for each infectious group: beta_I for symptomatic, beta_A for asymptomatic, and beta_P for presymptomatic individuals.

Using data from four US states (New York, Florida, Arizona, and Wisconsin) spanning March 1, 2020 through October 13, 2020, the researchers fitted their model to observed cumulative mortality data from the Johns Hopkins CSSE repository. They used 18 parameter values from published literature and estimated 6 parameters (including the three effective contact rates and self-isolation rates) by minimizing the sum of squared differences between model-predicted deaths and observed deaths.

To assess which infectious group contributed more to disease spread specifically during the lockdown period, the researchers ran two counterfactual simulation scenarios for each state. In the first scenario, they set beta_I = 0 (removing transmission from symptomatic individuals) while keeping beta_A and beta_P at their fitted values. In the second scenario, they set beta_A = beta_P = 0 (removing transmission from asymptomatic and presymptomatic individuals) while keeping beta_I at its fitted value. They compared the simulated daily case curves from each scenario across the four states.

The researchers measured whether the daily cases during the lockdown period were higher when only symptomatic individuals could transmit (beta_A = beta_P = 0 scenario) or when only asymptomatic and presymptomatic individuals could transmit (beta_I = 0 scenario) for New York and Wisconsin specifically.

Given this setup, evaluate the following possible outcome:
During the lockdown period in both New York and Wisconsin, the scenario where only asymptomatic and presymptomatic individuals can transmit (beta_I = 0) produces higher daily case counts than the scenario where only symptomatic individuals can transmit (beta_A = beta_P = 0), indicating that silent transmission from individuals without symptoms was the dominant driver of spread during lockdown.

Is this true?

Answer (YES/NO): NO